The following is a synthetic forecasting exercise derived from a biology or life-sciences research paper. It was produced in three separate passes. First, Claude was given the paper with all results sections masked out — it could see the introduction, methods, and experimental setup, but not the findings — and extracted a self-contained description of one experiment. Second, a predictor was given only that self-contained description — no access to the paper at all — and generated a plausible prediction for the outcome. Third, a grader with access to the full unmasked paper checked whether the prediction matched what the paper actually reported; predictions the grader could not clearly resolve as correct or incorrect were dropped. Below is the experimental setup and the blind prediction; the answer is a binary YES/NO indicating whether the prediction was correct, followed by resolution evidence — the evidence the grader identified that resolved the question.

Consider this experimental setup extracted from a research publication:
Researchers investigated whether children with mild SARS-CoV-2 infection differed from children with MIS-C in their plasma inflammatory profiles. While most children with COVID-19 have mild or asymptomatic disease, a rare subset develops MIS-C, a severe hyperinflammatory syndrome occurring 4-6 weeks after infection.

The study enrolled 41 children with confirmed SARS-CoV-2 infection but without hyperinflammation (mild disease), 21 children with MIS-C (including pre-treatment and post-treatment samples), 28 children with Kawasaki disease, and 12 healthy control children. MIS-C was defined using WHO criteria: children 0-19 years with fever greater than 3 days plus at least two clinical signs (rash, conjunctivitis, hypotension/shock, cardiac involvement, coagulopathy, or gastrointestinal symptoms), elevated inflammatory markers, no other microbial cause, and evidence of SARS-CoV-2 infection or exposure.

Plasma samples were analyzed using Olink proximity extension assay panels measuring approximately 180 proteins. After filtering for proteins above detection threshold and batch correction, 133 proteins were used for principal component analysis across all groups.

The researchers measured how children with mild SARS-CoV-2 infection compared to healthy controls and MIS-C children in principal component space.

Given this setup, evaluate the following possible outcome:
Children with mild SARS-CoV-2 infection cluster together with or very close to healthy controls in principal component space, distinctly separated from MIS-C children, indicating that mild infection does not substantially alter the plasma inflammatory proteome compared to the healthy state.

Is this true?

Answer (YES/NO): YES